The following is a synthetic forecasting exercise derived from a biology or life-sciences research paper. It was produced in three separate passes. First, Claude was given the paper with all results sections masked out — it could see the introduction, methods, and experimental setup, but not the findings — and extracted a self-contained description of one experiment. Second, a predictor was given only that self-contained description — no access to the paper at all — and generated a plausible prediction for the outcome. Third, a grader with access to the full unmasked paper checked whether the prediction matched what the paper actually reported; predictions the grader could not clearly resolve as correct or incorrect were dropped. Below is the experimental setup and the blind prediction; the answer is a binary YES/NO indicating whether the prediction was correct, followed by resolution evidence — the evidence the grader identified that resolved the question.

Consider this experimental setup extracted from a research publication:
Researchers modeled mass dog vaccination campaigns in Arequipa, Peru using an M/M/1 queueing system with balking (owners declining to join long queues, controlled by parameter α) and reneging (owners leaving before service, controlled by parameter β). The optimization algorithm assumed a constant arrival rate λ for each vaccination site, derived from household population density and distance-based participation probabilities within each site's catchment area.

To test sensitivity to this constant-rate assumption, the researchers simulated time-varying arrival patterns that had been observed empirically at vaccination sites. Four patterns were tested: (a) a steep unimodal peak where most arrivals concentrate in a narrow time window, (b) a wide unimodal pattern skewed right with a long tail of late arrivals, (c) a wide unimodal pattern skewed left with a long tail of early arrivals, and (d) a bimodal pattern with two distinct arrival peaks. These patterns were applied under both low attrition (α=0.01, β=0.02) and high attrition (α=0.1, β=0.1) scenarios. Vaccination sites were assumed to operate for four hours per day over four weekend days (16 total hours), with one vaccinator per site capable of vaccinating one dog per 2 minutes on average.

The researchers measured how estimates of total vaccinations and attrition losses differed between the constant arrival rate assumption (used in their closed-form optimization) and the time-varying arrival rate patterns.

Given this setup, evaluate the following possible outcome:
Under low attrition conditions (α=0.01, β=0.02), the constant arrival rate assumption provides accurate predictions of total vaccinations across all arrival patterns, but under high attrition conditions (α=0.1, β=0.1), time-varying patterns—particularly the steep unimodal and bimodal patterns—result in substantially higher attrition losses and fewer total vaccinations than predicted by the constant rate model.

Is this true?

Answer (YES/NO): NO